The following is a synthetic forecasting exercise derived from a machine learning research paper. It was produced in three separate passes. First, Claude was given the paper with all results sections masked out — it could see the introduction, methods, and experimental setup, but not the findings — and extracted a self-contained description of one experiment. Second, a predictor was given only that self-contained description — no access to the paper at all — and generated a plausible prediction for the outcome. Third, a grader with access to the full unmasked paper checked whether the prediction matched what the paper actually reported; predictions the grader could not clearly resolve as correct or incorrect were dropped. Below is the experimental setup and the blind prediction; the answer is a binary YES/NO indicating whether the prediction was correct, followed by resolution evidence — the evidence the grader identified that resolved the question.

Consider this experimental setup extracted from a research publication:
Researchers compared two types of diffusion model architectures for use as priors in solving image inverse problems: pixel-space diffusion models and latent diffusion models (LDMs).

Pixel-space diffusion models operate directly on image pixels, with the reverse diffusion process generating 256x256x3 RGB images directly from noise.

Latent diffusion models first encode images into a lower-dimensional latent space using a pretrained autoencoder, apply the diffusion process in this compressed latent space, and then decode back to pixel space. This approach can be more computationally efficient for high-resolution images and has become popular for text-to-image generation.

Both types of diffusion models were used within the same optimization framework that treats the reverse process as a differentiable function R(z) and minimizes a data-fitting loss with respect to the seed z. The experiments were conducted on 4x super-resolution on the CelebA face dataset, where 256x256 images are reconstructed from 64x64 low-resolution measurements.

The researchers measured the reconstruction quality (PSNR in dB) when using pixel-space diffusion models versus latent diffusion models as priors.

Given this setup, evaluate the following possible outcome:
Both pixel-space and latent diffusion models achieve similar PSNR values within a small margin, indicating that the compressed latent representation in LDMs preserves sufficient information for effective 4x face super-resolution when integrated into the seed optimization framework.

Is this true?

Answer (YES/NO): YES